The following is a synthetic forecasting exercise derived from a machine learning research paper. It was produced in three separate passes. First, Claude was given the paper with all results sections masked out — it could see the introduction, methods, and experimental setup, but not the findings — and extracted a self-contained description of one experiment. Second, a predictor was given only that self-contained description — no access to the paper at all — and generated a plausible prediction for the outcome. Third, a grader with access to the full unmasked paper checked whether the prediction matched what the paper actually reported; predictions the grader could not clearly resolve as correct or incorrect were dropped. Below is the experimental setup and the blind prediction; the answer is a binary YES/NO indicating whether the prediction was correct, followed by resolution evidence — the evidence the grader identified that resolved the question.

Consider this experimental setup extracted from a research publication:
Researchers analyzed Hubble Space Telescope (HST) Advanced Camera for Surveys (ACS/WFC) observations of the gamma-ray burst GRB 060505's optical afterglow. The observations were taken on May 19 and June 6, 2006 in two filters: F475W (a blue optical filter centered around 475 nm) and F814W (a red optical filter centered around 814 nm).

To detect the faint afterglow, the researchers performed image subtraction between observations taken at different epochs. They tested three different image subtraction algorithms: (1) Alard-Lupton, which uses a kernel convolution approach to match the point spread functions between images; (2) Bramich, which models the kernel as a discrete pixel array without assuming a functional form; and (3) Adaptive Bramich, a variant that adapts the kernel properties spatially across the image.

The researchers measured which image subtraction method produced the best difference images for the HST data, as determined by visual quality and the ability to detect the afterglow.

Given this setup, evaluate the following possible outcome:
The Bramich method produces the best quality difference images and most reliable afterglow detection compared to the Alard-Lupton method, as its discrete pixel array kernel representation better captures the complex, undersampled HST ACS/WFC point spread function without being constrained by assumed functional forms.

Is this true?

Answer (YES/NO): YES